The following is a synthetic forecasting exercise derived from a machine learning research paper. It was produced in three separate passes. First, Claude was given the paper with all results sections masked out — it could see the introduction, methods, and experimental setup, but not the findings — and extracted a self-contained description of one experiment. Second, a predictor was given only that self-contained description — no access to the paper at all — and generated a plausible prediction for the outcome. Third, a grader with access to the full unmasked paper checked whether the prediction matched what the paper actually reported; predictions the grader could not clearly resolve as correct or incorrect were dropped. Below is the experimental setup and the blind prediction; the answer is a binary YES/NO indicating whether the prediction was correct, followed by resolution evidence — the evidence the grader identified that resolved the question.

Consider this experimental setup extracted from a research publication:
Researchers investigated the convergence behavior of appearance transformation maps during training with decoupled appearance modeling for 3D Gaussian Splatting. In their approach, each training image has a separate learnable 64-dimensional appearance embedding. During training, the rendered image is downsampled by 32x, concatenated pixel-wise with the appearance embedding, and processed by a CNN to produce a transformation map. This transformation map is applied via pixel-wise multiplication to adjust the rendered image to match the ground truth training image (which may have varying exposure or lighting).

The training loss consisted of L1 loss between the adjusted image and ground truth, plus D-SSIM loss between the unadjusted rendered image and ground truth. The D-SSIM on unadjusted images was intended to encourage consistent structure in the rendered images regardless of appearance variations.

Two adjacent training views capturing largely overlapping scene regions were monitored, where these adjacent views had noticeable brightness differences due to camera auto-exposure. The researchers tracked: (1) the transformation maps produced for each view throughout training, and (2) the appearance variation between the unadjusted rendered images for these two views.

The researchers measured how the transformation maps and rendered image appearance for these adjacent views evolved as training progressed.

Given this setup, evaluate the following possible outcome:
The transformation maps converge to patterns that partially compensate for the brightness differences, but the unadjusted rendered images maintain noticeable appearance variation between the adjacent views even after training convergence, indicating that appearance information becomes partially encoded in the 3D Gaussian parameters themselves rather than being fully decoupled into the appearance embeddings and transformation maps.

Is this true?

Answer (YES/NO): NO